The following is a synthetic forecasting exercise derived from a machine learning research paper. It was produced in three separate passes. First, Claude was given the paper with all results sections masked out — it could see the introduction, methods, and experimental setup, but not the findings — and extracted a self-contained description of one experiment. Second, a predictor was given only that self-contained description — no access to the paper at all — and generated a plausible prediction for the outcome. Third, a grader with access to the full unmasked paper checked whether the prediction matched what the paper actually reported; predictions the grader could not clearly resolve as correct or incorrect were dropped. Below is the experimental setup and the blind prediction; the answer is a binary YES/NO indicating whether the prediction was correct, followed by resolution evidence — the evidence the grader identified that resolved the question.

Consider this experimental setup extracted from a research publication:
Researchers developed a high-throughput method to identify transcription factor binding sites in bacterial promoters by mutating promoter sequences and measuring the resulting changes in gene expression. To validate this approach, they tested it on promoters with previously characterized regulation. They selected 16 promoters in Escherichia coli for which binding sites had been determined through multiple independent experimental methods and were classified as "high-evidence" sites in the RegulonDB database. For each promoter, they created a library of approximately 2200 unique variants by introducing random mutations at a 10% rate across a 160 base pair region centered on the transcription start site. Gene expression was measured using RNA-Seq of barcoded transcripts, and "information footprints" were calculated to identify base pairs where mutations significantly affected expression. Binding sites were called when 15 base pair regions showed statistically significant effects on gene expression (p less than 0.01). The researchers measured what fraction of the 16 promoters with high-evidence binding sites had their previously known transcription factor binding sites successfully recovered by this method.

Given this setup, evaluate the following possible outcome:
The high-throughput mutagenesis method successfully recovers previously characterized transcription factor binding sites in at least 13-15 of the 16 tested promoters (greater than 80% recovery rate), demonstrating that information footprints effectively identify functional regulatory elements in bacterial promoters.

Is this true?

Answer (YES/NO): NO